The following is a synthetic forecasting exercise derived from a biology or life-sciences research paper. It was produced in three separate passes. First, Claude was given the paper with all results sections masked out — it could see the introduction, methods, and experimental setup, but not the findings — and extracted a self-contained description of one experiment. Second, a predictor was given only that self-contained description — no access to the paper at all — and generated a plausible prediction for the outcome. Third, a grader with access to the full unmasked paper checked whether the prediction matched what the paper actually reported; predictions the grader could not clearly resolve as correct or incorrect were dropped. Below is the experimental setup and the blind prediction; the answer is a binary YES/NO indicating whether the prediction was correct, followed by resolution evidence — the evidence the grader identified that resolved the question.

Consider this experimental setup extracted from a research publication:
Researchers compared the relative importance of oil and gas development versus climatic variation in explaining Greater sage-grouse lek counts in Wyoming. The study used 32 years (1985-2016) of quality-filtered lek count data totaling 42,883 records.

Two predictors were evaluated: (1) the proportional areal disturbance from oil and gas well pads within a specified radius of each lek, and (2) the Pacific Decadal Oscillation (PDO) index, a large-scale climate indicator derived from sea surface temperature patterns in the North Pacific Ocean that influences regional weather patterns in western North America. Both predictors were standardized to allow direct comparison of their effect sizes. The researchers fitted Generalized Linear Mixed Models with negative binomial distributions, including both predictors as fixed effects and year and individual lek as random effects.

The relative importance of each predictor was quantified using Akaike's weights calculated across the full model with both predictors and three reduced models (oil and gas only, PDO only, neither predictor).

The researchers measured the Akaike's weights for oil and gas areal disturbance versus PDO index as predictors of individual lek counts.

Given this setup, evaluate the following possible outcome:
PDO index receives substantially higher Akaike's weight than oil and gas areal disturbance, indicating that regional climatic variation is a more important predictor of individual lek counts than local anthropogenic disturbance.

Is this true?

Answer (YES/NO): NO